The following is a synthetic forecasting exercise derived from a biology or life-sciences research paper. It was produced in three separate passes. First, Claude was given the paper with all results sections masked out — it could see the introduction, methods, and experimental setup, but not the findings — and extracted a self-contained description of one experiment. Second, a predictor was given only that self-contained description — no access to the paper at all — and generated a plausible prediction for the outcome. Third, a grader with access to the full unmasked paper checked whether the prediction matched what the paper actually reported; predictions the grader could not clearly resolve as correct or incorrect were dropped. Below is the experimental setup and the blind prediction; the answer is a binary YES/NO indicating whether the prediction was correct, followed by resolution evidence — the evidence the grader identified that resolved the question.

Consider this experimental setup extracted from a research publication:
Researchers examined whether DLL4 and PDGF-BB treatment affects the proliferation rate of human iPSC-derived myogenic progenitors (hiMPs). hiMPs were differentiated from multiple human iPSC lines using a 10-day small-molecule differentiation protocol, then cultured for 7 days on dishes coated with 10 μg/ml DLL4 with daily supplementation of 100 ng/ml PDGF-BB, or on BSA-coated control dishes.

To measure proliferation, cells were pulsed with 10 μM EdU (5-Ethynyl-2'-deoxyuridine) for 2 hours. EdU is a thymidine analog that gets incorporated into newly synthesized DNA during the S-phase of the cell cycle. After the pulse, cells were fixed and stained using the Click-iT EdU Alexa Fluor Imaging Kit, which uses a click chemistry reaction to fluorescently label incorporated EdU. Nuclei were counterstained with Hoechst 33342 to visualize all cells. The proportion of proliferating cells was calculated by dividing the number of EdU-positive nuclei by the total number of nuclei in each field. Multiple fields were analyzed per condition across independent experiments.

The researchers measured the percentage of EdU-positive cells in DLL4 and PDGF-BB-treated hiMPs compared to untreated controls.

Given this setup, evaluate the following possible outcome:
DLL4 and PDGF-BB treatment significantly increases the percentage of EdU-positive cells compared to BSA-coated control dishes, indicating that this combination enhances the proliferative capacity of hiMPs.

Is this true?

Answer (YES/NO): NO